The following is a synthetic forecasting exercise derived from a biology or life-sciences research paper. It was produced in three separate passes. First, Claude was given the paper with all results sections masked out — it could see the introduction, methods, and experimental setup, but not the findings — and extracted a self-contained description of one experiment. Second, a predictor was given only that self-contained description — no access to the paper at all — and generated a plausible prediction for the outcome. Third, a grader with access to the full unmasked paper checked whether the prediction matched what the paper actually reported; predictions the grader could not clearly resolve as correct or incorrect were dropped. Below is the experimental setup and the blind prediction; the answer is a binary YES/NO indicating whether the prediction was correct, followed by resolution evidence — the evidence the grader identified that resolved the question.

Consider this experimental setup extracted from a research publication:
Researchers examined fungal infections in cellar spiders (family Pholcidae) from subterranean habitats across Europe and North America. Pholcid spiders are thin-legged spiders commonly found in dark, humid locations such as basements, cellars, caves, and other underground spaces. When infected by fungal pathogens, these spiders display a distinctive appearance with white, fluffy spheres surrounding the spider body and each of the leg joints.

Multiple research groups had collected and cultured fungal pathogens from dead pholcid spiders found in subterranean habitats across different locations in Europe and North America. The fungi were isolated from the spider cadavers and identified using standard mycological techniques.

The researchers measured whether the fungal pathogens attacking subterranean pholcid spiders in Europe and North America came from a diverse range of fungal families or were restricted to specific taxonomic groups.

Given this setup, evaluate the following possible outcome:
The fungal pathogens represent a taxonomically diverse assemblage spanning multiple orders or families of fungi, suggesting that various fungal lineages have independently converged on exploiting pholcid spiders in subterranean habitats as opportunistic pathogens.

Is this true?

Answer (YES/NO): NO